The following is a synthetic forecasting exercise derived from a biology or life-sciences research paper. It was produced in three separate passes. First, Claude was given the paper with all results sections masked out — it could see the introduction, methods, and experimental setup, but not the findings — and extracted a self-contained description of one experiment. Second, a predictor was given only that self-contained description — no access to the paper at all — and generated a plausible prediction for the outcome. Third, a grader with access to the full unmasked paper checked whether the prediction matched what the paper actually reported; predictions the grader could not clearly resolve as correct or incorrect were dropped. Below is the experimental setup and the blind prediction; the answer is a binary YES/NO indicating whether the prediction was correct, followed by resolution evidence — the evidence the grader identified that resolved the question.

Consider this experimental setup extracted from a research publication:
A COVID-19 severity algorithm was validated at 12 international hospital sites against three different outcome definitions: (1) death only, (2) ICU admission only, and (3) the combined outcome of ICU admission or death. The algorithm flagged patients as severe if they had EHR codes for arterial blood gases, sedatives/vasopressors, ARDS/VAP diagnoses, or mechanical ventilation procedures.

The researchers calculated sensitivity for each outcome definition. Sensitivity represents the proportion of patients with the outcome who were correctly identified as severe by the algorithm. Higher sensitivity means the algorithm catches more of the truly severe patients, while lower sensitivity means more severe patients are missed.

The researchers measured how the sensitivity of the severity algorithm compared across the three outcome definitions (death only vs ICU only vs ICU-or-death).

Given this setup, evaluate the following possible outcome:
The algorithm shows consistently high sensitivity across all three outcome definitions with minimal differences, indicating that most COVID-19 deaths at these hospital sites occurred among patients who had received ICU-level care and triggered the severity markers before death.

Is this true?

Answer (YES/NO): NO